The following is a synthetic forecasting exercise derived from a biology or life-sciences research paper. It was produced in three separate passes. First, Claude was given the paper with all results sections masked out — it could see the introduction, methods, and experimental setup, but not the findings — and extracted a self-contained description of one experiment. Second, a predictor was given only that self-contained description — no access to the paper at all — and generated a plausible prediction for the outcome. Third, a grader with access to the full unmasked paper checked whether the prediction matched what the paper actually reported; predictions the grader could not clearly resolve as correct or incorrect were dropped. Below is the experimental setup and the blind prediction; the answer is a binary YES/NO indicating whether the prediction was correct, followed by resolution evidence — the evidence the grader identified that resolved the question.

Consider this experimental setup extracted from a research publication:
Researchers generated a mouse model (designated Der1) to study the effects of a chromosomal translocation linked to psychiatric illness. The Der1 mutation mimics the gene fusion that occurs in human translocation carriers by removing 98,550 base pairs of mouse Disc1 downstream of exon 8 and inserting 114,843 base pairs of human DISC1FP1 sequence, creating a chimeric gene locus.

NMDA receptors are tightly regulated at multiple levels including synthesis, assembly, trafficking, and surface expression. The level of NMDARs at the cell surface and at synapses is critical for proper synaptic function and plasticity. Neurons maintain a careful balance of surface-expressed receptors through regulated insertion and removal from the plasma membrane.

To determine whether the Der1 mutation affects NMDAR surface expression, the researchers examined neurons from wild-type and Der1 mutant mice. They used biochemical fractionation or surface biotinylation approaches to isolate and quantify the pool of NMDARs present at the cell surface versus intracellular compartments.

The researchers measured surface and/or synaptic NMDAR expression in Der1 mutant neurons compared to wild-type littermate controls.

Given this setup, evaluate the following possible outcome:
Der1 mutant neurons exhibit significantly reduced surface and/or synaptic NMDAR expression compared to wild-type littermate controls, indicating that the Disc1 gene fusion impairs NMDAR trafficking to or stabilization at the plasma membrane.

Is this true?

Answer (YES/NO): NO